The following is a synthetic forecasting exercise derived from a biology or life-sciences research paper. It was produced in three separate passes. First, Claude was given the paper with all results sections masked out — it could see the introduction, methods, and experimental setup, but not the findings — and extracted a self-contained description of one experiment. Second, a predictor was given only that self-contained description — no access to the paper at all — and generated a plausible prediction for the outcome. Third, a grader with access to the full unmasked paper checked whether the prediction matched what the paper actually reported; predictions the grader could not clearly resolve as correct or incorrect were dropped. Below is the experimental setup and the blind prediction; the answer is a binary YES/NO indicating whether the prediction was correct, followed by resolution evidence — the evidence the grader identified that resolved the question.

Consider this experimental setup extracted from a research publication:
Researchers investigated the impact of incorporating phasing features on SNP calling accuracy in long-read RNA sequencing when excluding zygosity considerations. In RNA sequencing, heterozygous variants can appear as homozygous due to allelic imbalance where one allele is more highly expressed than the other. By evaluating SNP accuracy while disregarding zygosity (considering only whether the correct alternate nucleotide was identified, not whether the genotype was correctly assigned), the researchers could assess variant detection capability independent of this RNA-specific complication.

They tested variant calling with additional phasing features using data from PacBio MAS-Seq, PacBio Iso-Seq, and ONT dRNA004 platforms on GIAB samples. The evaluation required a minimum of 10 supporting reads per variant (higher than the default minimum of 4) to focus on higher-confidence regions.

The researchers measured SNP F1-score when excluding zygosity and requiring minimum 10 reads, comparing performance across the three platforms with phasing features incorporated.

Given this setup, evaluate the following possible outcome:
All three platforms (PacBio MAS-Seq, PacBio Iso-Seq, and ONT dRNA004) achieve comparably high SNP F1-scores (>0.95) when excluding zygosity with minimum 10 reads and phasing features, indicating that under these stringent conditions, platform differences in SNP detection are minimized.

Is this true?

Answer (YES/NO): YES